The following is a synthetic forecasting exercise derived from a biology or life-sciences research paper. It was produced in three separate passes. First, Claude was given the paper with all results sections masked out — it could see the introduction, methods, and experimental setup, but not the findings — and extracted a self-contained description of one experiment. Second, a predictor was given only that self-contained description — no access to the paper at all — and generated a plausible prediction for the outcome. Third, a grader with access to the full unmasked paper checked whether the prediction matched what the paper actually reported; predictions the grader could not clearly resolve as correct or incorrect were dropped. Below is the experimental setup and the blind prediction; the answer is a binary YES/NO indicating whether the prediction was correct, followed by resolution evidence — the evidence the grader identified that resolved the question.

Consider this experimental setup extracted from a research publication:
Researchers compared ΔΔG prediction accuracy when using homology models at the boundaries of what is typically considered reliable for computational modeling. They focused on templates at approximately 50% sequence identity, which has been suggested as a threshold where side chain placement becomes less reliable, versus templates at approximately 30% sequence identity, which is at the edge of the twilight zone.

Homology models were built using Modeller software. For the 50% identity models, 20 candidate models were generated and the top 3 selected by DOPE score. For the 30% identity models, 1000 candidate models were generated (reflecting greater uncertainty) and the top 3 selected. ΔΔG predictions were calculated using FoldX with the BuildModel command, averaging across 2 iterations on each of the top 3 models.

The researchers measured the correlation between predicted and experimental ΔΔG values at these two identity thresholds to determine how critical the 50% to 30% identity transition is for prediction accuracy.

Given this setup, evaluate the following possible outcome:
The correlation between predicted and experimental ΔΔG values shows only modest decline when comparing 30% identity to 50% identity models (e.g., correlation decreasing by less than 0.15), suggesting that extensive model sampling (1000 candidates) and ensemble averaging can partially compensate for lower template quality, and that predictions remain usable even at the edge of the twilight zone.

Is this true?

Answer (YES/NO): NO